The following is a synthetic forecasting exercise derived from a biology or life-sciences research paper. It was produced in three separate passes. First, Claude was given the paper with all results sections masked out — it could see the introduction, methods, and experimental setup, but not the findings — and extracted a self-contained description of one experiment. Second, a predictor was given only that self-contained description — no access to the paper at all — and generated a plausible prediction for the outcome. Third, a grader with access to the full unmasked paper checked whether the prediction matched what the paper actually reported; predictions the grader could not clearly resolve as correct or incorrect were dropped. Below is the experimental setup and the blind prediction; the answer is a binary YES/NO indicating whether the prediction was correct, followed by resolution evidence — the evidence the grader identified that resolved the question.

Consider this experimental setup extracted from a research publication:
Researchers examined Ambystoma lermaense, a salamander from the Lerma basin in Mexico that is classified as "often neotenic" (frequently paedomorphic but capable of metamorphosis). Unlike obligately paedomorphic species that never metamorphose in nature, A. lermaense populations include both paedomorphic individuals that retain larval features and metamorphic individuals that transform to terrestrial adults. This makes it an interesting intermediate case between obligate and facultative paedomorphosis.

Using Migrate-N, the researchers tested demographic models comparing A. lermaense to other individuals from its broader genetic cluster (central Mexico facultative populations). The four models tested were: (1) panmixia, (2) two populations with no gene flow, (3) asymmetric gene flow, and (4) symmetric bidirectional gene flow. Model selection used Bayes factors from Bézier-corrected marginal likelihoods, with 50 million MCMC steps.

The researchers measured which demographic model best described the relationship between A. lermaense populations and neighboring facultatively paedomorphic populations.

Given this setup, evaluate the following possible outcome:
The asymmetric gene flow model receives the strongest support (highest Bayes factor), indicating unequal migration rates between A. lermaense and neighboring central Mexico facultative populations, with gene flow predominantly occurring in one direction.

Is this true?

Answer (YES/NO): NO